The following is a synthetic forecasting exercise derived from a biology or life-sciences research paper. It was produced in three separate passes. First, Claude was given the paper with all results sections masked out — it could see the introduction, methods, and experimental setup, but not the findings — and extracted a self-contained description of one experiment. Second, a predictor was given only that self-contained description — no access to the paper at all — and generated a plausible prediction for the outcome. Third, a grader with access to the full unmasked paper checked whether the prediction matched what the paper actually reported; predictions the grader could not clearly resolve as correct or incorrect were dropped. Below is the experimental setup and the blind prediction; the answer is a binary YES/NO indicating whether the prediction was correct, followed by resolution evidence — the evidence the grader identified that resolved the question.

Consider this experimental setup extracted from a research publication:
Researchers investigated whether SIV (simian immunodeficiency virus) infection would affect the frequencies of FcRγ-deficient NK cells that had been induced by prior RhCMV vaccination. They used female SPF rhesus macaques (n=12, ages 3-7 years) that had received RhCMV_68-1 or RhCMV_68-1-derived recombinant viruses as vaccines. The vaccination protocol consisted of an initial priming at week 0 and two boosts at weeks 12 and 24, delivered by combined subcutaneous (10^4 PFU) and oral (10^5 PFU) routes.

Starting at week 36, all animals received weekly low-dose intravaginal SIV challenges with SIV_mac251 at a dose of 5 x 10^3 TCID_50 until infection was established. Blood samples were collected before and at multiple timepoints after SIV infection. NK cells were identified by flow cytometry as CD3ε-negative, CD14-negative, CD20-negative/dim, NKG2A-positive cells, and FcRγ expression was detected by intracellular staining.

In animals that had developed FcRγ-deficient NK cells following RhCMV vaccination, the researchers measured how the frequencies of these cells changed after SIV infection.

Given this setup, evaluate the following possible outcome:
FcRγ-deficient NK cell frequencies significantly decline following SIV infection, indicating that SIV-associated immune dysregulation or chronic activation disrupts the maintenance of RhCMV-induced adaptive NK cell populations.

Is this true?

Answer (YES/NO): NO